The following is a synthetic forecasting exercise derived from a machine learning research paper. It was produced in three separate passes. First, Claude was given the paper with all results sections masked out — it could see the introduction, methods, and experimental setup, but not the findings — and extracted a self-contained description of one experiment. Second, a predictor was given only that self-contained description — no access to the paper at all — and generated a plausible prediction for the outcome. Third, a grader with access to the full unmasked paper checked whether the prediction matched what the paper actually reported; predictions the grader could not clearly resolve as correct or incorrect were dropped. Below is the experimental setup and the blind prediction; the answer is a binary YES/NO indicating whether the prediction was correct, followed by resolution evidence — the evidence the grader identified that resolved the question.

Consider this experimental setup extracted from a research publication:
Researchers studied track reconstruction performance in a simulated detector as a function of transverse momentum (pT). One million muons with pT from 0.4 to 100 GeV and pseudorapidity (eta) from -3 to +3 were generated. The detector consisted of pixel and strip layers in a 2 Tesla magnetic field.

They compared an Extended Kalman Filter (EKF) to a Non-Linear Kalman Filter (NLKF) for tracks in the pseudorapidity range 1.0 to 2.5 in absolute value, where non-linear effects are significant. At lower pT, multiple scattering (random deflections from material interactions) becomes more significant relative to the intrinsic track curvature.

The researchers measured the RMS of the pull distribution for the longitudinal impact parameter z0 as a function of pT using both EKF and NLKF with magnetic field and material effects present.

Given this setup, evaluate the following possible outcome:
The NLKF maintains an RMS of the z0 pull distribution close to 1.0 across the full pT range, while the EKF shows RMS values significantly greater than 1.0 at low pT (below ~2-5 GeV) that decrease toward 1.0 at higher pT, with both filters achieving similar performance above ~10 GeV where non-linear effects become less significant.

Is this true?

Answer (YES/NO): NO